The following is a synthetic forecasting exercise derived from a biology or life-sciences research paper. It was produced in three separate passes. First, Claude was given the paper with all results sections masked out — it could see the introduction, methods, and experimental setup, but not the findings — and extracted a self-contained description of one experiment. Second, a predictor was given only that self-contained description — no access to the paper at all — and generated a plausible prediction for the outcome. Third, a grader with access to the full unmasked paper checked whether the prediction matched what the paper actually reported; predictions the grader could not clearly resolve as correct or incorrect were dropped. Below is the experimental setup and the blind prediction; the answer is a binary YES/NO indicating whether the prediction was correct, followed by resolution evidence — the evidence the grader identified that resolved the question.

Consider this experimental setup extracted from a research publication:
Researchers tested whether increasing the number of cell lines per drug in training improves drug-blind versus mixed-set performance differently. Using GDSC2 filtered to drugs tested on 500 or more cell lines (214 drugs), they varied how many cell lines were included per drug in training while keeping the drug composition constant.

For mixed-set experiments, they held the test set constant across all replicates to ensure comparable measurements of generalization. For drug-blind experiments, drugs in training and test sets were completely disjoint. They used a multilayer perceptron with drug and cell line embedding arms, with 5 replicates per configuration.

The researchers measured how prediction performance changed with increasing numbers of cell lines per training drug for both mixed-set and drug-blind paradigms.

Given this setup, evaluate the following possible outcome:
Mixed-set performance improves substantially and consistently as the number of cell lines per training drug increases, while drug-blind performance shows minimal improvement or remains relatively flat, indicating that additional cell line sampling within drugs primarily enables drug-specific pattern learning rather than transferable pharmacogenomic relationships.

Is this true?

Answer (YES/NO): NO